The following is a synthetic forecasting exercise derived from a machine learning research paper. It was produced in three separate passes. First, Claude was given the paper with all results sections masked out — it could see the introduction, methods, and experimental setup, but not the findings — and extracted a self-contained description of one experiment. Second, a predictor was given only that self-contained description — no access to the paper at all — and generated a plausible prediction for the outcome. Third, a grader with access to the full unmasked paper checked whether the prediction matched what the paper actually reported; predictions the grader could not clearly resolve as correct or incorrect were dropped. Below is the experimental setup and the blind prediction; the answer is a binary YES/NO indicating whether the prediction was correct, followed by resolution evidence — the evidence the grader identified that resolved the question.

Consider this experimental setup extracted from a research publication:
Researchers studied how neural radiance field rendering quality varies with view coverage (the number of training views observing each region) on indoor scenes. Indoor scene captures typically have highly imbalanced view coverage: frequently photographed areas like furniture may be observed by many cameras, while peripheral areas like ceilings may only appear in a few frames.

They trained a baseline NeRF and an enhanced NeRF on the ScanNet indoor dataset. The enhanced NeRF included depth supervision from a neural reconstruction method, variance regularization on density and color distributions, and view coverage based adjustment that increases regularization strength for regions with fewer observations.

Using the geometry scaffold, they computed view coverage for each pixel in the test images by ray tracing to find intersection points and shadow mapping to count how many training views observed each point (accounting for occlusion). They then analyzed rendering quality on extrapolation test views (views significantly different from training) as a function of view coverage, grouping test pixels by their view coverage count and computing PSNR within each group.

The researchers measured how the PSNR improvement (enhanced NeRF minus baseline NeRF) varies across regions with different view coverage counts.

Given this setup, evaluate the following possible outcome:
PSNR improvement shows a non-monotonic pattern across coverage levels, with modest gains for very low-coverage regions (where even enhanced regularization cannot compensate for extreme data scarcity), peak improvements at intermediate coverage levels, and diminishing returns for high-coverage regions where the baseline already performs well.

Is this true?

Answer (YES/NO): NO